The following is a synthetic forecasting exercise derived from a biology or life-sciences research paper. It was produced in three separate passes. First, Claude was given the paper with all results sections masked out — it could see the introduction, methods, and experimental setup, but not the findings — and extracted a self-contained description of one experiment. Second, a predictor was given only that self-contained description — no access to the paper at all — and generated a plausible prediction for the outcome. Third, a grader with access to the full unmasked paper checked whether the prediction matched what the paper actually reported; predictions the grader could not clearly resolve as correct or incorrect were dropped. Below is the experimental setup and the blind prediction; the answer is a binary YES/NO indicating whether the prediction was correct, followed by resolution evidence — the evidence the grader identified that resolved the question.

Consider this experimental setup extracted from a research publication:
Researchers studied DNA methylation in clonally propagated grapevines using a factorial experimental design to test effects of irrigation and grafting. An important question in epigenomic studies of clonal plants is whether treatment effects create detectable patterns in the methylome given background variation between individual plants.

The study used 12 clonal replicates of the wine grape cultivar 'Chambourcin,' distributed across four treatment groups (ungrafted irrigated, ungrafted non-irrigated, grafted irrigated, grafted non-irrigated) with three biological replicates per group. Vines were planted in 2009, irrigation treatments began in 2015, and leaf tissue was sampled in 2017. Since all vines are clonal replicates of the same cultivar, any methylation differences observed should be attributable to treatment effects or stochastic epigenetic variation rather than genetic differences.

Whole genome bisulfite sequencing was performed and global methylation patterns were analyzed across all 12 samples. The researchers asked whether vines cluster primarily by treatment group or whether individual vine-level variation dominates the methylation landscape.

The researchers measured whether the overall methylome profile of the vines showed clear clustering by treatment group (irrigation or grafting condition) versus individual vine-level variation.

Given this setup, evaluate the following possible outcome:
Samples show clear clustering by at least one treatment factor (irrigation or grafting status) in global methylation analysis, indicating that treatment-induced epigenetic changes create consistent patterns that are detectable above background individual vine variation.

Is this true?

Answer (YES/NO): YES